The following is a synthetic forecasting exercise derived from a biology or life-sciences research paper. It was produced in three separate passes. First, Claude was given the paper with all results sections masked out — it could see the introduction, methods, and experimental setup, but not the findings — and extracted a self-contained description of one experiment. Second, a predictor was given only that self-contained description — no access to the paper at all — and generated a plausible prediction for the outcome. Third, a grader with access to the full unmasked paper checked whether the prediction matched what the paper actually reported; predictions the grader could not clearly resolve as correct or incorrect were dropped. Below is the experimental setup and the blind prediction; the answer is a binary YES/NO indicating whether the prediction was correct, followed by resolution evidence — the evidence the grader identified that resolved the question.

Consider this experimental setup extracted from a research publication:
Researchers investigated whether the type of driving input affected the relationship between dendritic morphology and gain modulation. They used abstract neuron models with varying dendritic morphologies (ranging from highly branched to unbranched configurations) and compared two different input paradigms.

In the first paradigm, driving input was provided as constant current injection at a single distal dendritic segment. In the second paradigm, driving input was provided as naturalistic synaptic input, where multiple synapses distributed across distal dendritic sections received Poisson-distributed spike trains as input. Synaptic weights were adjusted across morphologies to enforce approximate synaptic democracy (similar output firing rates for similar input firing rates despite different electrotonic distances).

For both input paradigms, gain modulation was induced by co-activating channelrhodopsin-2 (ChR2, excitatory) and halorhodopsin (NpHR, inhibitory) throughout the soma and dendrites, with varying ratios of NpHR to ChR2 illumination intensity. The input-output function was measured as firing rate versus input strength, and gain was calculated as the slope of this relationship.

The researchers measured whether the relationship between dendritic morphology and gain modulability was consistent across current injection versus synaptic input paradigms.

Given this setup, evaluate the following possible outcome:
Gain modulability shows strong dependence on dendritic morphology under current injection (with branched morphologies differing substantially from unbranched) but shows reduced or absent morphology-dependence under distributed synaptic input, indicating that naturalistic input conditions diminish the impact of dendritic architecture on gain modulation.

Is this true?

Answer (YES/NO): NO